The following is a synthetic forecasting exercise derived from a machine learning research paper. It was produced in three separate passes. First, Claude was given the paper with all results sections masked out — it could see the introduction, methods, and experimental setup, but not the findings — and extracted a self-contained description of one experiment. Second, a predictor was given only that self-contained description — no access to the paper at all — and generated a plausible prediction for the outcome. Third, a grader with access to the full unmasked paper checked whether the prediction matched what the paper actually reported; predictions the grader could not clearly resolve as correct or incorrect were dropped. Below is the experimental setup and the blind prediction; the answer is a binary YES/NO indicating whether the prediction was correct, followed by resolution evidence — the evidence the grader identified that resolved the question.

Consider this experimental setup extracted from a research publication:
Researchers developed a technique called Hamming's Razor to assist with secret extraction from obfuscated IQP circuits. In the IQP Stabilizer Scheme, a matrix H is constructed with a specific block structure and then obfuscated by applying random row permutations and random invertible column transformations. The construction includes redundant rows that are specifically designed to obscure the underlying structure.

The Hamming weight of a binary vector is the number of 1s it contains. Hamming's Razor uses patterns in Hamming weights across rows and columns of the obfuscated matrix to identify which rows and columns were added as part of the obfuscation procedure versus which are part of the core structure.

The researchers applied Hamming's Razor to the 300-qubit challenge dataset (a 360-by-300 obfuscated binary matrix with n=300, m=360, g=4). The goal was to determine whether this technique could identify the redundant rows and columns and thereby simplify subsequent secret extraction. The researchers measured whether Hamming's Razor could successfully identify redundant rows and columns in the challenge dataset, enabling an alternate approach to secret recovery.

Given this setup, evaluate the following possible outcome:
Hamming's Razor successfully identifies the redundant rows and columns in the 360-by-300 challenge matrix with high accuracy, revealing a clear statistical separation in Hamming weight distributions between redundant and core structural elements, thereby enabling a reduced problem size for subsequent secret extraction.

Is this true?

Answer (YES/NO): NO